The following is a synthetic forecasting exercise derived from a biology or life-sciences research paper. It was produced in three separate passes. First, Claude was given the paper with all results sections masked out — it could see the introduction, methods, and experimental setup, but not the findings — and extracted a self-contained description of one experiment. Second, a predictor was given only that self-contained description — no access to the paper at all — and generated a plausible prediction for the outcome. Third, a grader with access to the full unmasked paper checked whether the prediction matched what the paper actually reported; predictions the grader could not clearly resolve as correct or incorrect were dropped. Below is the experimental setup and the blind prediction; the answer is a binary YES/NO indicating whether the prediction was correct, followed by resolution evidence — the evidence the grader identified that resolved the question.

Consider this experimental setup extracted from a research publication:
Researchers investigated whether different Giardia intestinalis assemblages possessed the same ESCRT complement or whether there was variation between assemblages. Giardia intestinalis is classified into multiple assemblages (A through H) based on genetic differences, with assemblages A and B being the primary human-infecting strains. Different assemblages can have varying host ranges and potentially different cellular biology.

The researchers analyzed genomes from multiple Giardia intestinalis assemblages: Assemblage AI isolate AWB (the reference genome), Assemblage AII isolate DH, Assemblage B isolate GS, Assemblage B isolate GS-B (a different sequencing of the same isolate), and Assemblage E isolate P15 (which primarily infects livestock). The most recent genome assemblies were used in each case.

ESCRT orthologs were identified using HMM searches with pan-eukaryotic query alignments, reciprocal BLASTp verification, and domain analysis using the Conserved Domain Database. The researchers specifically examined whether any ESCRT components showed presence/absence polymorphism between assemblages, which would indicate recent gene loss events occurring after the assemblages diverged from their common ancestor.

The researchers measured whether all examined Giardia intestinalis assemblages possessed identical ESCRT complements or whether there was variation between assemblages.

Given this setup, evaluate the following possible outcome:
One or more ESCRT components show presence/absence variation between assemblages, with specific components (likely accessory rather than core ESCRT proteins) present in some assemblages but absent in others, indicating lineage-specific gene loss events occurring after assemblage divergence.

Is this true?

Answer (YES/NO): YES